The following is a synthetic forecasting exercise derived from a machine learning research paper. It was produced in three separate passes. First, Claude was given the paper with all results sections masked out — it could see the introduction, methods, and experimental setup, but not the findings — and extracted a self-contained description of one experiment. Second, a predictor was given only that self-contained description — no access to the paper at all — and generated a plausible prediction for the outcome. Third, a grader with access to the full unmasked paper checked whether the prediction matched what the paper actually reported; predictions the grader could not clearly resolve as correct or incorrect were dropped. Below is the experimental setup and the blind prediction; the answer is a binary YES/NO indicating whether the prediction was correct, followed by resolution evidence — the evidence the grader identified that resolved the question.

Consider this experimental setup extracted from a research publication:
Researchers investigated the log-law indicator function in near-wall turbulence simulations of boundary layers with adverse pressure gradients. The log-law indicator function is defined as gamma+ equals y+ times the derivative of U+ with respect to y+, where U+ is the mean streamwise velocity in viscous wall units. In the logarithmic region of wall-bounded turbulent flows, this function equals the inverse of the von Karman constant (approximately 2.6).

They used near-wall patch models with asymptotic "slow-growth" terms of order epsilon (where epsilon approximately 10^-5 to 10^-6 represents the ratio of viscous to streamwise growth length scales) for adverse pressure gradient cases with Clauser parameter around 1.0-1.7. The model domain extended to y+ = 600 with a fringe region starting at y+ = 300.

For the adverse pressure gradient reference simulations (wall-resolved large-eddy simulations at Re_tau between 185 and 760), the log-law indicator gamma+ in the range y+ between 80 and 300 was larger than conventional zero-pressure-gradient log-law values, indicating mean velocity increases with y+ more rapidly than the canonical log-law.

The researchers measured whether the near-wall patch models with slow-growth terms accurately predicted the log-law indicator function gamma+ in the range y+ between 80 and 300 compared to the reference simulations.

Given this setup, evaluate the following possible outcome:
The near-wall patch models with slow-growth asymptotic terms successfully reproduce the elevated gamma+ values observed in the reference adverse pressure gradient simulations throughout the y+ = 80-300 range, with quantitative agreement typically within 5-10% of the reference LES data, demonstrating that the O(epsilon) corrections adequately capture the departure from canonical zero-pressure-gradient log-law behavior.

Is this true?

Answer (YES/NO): NO